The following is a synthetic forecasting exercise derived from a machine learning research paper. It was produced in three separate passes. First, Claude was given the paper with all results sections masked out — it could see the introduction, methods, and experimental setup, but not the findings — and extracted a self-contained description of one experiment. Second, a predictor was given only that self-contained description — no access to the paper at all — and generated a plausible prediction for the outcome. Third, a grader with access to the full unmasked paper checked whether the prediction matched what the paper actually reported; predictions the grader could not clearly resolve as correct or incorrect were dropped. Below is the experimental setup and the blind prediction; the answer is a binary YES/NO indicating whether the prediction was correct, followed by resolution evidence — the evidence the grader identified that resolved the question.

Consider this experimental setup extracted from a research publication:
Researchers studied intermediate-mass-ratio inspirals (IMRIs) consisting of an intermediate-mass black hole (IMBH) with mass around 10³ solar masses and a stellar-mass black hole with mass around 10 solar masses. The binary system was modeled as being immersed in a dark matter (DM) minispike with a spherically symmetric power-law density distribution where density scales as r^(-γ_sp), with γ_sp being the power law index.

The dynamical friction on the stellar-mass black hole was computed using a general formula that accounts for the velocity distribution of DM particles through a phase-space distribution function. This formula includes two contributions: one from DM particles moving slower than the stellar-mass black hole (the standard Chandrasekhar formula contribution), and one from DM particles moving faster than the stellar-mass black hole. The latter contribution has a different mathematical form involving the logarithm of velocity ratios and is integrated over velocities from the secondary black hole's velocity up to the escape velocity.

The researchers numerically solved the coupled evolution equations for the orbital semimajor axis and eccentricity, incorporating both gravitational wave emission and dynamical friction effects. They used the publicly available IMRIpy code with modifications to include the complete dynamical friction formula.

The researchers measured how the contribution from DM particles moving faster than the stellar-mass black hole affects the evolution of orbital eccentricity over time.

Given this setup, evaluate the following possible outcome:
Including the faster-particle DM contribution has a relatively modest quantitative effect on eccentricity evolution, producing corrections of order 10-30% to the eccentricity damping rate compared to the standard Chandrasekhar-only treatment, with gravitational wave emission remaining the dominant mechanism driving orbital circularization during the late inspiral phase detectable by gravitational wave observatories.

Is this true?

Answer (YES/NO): NO